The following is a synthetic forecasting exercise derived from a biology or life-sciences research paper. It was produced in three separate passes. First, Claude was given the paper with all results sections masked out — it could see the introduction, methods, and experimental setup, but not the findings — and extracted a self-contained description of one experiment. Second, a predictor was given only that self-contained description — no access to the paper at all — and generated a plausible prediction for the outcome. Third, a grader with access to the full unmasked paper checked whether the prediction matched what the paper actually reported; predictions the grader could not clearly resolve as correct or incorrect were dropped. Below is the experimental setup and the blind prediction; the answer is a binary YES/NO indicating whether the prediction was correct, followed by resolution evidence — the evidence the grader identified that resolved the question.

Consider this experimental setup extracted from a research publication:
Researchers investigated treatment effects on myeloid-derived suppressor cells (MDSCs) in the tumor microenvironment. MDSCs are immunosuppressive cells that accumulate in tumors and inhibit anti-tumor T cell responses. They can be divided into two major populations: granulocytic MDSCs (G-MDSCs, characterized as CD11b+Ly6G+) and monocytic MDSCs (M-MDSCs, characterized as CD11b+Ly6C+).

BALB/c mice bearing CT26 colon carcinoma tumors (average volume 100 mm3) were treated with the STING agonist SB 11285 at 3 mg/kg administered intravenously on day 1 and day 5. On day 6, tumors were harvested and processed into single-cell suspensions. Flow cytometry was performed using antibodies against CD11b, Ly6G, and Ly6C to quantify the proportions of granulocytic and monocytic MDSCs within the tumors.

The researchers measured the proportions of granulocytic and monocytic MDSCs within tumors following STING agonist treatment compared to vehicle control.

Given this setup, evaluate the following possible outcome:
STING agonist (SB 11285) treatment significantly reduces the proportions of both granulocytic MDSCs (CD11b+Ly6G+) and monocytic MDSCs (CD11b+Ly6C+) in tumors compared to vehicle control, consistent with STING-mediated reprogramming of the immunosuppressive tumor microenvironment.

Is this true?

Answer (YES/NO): NO